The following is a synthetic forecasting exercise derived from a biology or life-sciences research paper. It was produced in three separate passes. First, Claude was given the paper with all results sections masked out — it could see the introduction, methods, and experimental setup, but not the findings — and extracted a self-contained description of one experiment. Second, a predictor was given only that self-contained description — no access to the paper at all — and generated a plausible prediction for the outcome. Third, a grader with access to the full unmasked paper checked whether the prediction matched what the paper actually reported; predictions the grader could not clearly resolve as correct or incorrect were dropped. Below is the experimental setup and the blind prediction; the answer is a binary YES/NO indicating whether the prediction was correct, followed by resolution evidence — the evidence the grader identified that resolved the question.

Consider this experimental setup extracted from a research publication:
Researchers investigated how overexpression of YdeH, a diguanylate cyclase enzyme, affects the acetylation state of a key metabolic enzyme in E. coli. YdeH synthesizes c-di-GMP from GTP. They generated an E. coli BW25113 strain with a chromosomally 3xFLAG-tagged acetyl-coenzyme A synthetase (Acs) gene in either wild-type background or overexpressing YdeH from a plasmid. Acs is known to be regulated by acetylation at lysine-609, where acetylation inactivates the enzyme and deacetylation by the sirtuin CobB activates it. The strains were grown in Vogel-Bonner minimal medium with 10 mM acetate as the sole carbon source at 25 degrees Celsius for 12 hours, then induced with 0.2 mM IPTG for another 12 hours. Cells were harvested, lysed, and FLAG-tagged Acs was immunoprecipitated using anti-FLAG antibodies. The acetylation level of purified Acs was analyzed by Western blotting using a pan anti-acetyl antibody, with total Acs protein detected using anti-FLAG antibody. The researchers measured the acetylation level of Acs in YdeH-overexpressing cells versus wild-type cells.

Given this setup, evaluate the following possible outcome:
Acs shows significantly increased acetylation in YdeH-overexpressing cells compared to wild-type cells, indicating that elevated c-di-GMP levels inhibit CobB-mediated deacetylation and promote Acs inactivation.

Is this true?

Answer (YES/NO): YES